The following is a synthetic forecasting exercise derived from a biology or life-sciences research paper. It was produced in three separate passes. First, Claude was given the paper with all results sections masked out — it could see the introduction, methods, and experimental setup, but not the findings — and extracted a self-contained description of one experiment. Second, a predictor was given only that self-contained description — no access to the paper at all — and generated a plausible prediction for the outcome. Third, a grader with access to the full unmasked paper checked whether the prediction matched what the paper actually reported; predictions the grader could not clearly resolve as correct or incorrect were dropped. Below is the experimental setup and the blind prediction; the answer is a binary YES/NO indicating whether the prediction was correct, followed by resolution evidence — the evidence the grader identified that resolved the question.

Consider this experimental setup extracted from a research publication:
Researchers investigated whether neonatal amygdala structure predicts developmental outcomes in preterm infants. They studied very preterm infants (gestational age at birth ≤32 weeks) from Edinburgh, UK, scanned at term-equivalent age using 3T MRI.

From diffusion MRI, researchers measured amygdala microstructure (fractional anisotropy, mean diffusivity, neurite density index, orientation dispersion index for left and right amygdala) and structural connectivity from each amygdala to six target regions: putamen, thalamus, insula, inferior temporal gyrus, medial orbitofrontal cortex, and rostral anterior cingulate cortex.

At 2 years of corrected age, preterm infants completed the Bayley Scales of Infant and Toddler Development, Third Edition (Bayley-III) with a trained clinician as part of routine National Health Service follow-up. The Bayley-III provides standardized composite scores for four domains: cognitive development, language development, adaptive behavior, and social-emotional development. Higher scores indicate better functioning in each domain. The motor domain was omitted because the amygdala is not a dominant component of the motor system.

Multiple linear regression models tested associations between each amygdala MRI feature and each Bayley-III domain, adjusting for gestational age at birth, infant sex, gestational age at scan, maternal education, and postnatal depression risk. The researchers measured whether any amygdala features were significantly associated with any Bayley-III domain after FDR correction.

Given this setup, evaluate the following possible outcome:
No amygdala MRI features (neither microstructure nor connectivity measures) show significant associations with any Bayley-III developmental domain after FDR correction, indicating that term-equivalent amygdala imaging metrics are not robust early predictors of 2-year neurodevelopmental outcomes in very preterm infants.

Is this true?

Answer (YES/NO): YES